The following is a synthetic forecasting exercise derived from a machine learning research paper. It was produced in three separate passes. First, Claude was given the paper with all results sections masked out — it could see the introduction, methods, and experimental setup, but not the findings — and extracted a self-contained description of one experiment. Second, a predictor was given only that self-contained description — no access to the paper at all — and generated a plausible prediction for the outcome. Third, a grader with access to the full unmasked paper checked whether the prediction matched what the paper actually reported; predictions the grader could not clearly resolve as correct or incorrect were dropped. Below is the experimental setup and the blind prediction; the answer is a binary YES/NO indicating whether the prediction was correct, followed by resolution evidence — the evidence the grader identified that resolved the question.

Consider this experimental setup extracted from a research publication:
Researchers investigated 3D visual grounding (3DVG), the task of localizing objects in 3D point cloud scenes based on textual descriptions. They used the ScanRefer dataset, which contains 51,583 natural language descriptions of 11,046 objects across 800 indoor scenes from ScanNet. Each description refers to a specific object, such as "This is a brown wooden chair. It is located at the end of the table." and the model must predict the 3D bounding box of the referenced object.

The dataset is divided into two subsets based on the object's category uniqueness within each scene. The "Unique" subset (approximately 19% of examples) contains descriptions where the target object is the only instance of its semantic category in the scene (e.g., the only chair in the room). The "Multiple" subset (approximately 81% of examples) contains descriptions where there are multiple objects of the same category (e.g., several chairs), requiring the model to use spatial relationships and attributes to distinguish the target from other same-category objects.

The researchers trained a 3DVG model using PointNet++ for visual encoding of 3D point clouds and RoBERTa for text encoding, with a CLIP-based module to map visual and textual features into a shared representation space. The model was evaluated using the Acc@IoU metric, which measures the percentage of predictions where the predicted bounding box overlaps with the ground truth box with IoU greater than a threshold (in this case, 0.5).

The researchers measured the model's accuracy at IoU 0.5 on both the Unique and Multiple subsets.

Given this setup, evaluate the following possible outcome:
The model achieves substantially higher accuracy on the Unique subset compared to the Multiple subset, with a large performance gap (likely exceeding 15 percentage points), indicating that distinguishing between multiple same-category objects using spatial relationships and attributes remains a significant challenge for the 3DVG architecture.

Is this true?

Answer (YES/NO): YES